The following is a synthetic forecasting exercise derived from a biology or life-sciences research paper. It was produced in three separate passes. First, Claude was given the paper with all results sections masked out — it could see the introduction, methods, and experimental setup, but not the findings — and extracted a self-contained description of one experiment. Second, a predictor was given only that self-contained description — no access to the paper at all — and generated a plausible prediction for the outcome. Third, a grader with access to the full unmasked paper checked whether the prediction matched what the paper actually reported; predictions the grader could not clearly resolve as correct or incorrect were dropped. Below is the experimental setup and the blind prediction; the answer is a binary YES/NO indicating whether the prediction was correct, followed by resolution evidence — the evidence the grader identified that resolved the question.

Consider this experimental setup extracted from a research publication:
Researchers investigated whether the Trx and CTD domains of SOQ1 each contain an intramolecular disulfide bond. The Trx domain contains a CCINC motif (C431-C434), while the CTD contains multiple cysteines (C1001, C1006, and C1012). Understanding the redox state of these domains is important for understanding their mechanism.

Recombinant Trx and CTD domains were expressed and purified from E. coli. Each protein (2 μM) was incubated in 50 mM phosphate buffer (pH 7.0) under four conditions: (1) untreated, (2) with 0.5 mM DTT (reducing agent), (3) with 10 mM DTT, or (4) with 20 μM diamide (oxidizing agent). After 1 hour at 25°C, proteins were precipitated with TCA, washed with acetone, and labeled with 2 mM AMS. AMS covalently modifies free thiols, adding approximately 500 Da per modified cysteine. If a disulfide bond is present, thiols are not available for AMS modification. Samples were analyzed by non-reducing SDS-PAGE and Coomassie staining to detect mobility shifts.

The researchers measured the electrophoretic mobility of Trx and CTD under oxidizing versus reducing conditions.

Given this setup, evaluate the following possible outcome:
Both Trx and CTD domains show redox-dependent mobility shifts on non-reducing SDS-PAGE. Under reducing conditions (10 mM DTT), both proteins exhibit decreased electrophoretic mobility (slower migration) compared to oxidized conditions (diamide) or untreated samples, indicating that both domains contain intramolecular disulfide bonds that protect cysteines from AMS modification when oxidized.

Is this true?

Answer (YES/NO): YES